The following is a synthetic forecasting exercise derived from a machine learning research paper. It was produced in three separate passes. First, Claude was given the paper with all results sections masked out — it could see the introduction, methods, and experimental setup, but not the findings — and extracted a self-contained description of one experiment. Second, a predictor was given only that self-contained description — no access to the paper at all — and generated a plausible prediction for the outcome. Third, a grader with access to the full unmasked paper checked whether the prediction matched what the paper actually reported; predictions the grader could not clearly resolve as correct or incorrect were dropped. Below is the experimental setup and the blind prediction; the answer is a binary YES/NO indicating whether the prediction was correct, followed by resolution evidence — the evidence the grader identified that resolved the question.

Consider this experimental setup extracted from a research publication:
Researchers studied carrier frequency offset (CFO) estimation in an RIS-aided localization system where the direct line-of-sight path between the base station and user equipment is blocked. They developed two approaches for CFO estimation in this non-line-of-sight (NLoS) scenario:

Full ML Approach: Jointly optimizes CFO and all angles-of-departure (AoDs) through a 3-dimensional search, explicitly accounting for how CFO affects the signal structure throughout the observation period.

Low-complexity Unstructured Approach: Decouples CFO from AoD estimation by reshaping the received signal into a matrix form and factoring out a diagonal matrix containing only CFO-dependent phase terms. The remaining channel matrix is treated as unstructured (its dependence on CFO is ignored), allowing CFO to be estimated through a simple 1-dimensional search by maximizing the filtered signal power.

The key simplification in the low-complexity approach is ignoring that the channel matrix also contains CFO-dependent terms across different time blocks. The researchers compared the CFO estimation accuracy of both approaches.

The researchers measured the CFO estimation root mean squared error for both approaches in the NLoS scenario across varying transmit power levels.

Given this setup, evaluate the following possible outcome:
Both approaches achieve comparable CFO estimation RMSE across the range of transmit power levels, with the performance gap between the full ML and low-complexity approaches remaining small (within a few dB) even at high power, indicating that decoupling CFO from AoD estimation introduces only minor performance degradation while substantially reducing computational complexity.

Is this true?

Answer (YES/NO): NO